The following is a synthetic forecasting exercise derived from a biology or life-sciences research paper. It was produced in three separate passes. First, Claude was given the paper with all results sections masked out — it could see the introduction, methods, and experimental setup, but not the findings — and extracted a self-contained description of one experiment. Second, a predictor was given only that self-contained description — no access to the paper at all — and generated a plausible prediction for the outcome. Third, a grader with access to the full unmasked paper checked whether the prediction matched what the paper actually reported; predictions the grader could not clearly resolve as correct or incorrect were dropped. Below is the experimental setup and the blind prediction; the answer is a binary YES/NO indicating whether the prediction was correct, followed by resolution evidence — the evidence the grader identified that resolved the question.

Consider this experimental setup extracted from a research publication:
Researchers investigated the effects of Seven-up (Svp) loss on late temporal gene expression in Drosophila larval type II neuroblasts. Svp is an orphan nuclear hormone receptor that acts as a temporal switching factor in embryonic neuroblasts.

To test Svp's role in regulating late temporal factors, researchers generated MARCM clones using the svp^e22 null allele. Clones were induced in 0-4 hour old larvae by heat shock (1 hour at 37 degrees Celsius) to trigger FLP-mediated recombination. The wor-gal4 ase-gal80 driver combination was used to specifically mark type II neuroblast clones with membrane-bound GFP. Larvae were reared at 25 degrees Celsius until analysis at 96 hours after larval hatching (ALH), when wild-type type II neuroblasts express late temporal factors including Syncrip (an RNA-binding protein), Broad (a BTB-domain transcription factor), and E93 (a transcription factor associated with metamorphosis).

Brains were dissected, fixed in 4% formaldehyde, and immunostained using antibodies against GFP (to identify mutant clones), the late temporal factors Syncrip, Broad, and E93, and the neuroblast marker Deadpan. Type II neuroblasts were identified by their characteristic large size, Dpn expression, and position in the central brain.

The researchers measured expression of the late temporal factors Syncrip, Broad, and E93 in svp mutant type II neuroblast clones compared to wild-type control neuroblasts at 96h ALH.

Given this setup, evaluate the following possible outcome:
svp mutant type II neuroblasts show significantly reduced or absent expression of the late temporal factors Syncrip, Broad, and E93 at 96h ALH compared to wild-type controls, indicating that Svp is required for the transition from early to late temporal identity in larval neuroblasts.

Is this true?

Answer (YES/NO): YES